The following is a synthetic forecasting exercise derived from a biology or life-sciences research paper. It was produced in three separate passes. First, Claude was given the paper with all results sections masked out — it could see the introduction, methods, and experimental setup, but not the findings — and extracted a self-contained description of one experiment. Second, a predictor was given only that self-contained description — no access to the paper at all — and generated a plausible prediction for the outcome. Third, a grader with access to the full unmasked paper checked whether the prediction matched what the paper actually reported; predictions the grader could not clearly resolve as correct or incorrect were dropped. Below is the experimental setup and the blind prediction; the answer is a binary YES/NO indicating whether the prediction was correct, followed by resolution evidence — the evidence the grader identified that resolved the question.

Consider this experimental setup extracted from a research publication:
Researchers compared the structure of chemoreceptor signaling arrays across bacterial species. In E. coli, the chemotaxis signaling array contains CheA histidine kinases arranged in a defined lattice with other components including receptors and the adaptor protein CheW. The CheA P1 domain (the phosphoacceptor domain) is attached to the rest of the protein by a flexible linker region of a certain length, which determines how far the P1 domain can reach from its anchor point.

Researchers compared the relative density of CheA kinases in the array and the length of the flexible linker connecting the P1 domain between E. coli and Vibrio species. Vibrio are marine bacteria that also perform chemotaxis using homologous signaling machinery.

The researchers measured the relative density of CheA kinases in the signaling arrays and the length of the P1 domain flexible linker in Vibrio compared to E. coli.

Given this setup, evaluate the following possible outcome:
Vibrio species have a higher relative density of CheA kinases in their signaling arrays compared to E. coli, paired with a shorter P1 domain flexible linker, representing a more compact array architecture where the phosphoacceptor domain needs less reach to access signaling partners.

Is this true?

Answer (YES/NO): NO